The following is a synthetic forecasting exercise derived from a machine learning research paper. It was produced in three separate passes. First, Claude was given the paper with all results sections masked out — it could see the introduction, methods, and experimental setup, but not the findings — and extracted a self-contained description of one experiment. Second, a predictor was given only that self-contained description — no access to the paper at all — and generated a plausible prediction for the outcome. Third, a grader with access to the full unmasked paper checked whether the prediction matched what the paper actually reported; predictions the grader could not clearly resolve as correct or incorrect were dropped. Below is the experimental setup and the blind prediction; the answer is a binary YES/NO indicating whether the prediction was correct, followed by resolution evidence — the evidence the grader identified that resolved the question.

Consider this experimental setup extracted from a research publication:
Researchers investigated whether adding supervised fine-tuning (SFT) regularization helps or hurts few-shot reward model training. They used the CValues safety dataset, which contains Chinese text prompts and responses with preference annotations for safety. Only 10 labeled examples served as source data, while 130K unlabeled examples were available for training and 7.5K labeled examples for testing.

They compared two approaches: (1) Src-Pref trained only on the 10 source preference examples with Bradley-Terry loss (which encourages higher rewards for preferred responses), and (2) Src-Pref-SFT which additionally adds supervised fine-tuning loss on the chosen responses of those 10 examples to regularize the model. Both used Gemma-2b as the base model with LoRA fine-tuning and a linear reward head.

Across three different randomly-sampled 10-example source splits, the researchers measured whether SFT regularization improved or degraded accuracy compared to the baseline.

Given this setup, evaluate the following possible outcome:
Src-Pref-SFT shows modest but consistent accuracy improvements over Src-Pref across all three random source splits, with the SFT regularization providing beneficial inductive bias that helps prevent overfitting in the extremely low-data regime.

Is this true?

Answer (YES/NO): NO